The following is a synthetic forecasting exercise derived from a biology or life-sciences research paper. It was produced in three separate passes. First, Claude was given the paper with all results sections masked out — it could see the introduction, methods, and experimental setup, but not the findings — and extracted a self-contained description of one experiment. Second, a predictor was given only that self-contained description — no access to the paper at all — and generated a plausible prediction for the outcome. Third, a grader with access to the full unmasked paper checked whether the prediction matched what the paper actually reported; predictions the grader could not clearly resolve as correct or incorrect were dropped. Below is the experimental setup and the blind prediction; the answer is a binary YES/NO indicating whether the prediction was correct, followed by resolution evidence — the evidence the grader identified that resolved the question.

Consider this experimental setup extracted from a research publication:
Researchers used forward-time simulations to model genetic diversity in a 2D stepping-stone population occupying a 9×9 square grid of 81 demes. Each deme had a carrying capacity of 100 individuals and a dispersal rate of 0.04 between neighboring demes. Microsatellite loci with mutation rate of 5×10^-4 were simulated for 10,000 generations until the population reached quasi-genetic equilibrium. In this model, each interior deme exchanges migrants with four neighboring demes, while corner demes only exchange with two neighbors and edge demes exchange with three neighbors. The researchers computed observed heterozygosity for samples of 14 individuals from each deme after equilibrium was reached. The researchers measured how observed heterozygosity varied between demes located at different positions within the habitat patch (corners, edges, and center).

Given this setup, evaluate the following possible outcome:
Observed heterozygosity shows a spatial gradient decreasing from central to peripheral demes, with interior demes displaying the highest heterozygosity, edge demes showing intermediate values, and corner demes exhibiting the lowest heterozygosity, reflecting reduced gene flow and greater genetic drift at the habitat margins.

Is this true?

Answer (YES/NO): YES